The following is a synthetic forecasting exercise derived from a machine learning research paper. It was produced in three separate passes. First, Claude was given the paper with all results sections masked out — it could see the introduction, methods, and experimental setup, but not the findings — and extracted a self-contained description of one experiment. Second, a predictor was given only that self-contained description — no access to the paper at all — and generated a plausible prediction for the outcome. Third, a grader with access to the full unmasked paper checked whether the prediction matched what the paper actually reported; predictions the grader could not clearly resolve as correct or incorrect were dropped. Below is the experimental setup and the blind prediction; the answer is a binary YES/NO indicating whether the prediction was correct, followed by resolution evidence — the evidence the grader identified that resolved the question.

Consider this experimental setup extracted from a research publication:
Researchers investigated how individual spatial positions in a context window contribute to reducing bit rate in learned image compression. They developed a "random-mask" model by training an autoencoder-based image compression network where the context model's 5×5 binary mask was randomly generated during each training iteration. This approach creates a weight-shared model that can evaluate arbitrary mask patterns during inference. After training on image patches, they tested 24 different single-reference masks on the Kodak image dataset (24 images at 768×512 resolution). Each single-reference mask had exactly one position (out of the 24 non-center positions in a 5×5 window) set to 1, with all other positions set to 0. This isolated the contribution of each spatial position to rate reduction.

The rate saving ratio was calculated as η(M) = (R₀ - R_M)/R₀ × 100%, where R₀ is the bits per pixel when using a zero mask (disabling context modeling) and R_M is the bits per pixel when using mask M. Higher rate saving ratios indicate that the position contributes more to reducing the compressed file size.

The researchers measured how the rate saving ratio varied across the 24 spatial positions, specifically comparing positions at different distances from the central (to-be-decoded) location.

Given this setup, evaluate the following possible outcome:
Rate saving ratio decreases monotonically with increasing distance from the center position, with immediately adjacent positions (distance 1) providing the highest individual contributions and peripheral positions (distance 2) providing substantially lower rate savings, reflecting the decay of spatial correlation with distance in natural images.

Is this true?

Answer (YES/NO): YES